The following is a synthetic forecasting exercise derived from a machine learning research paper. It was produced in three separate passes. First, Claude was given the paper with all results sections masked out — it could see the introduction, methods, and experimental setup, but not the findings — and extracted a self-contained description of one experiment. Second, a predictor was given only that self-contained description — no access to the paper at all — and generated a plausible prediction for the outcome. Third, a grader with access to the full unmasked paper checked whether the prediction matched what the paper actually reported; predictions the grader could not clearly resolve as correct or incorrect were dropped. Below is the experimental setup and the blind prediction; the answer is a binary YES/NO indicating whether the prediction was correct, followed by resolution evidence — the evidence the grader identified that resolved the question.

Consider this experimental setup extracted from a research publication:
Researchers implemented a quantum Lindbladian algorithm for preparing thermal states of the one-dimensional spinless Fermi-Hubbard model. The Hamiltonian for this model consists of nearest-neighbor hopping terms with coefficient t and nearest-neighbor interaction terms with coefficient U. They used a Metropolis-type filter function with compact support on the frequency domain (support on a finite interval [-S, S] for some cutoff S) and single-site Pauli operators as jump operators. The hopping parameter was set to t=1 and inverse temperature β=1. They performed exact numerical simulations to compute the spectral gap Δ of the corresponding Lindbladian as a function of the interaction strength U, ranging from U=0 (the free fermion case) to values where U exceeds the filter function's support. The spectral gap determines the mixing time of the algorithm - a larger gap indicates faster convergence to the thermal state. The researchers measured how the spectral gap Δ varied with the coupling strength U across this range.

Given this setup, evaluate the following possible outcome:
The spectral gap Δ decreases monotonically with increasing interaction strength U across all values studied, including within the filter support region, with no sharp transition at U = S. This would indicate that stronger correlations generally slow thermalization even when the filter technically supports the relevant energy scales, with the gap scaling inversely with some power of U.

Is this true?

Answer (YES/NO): NO